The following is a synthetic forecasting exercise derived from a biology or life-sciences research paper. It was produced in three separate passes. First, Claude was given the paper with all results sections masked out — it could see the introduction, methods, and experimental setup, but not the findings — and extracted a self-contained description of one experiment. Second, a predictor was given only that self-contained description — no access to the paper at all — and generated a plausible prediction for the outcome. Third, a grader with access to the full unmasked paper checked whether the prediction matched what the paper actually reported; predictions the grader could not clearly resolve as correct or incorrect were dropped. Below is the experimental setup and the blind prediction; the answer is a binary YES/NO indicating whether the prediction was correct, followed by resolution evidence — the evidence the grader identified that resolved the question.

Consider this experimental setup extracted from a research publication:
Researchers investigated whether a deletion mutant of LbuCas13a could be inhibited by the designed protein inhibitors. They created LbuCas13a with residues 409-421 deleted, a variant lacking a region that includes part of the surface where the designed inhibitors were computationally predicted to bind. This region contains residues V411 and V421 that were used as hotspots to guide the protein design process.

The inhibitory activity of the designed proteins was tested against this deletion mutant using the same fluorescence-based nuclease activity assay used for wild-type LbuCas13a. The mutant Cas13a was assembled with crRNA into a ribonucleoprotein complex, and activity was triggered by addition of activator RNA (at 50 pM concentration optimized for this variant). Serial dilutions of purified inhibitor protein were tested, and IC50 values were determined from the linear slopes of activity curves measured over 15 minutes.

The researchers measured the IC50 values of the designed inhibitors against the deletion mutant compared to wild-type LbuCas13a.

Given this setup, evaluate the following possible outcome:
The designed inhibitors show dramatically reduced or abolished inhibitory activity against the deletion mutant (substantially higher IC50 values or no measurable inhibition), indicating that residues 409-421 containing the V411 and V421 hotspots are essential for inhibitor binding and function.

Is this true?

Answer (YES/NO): YES